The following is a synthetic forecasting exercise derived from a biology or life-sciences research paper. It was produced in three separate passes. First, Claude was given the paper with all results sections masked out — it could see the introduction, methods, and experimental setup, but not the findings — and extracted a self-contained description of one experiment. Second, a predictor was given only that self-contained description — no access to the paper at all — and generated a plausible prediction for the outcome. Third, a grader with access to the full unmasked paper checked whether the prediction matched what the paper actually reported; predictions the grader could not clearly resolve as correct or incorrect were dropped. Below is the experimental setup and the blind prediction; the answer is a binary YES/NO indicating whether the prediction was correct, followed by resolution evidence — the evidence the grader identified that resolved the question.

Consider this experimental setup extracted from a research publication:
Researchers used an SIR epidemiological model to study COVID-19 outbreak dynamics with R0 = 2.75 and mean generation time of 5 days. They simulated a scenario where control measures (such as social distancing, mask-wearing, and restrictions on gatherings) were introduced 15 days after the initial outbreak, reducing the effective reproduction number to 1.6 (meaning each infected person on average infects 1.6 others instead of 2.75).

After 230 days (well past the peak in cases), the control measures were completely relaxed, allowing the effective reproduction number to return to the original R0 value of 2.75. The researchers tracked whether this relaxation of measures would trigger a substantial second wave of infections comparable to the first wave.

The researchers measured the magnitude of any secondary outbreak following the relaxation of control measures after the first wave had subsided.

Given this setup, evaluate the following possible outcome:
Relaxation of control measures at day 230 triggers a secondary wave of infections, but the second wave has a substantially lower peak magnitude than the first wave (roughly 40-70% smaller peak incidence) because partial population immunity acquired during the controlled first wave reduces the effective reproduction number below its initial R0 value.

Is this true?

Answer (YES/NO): NO